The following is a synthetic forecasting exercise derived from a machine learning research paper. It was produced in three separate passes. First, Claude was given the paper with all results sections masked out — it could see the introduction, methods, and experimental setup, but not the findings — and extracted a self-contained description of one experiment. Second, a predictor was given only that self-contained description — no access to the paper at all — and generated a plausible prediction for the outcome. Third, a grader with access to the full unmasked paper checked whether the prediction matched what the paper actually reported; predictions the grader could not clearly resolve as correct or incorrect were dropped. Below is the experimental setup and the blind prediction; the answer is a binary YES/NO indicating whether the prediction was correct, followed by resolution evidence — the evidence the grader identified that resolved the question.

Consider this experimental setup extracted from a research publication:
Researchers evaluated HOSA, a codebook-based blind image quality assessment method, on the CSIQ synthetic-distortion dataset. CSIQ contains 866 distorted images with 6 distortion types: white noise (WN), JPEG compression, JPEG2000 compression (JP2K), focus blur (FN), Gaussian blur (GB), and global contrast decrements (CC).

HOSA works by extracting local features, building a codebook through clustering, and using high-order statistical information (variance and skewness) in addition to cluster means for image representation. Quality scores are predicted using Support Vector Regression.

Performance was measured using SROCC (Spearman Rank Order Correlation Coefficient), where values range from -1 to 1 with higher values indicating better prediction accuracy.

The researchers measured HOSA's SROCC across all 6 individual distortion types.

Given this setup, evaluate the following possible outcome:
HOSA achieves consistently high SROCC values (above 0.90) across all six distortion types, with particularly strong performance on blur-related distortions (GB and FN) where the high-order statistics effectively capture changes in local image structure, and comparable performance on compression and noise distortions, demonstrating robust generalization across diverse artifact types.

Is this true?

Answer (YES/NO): NO